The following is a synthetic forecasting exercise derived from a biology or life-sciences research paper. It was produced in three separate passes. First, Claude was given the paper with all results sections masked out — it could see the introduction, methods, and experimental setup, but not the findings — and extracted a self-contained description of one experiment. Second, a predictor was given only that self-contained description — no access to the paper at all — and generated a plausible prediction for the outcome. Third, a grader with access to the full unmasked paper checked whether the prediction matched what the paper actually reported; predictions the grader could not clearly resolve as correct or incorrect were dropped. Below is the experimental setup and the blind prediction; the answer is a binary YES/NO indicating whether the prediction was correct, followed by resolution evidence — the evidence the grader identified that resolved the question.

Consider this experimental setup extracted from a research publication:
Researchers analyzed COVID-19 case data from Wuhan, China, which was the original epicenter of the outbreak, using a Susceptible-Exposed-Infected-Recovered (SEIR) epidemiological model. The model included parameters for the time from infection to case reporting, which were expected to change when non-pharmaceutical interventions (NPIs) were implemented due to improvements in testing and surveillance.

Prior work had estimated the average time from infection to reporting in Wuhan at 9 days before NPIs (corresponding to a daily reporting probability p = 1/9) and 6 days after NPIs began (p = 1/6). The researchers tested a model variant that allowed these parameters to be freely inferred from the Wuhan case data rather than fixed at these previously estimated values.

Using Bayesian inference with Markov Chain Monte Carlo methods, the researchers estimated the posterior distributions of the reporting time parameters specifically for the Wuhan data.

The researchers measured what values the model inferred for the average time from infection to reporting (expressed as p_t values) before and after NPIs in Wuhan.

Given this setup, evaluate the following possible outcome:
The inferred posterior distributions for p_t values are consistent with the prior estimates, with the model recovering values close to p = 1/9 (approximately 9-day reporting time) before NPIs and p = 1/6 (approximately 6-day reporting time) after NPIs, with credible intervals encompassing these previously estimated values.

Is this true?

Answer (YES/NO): YES